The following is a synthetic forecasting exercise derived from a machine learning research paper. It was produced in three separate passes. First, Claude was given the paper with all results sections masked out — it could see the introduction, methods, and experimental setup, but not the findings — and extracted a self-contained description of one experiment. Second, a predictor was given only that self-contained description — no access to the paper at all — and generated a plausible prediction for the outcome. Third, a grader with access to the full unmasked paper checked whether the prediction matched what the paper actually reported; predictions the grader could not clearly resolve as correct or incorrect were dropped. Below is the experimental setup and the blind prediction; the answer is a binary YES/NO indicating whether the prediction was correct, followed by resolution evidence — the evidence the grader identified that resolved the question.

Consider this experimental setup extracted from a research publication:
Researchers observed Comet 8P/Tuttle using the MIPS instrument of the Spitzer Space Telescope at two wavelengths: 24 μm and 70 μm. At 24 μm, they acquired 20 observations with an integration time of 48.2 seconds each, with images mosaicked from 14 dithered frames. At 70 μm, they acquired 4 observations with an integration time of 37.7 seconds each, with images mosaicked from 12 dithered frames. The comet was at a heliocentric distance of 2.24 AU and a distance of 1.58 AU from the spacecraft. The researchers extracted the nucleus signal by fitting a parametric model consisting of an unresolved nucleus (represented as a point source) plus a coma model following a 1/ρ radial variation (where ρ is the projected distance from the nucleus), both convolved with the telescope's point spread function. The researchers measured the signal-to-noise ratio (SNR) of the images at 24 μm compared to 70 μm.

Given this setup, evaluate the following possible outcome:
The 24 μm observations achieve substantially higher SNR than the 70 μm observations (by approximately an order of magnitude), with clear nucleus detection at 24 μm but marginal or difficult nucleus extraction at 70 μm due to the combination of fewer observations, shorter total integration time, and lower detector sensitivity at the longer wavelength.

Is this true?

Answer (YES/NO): YES